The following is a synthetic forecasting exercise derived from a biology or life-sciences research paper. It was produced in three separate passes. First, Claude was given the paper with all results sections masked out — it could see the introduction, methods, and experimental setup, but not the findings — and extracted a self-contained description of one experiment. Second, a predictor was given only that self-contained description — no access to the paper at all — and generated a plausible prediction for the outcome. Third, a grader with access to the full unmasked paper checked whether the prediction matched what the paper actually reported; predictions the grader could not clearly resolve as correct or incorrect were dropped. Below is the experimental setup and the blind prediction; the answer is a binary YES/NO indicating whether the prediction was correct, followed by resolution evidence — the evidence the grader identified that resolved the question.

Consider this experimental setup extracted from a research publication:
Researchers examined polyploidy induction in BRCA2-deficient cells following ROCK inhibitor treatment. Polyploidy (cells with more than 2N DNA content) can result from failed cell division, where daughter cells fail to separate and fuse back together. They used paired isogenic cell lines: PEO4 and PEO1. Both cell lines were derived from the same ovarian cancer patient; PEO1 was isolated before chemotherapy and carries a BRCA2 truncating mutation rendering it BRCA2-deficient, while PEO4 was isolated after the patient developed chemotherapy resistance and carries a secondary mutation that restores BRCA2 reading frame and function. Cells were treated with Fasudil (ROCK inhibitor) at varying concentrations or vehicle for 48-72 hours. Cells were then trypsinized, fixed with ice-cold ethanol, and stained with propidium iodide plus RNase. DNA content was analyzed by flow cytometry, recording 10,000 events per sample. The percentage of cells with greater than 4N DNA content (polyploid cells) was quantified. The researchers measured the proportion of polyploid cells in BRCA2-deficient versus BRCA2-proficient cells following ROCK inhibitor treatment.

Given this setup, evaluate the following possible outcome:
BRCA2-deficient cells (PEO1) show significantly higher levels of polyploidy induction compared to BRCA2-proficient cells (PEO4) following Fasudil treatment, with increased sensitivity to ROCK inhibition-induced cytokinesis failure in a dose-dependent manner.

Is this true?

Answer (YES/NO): YES